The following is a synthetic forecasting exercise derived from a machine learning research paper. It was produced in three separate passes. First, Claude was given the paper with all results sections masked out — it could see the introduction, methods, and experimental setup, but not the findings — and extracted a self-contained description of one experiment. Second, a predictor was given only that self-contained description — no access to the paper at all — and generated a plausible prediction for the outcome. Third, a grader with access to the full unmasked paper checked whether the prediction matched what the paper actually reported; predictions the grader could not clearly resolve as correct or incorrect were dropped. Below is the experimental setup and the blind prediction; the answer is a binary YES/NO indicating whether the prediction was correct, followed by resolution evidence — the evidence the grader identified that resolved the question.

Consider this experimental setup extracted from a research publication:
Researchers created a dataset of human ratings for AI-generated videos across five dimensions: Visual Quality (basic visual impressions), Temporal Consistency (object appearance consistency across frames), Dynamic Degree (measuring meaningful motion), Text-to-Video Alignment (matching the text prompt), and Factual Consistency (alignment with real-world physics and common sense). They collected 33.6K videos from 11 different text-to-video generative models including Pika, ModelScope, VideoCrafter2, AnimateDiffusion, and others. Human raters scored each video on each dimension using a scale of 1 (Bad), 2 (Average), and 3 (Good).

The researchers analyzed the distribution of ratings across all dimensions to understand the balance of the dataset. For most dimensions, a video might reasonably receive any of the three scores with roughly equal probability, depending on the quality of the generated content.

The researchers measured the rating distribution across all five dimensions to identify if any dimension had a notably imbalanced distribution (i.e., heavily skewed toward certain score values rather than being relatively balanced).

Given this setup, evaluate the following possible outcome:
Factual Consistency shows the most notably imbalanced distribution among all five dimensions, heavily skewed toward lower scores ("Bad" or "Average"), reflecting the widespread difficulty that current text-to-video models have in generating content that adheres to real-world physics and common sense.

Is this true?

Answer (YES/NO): NO